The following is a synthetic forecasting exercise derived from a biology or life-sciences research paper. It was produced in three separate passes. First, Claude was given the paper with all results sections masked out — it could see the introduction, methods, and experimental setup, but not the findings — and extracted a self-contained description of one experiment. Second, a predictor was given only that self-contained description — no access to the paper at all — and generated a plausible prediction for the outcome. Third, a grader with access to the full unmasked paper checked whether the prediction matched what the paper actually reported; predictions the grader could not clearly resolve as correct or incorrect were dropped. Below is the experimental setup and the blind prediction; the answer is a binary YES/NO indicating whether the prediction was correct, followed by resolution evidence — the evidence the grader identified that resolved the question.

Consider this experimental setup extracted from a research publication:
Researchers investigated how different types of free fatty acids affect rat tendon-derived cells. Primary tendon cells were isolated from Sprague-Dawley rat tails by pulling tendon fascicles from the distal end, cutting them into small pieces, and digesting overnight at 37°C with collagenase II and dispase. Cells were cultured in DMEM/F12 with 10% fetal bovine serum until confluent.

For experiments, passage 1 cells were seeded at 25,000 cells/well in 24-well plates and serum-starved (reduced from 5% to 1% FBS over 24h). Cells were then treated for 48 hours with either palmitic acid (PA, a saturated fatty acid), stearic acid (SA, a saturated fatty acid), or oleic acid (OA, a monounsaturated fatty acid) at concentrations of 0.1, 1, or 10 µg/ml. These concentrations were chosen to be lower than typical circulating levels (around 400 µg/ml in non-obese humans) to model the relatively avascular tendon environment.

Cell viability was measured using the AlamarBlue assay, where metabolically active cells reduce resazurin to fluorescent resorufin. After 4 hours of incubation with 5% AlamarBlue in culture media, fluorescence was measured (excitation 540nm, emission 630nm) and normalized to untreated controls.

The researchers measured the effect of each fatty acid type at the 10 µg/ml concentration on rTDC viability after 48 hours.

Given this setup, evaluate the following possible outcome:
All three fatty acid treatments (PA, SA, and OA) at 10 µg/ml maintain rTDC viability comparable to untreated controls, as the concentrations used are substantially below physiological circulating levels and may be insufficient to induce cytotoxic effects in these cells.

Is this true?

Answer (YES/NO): NO